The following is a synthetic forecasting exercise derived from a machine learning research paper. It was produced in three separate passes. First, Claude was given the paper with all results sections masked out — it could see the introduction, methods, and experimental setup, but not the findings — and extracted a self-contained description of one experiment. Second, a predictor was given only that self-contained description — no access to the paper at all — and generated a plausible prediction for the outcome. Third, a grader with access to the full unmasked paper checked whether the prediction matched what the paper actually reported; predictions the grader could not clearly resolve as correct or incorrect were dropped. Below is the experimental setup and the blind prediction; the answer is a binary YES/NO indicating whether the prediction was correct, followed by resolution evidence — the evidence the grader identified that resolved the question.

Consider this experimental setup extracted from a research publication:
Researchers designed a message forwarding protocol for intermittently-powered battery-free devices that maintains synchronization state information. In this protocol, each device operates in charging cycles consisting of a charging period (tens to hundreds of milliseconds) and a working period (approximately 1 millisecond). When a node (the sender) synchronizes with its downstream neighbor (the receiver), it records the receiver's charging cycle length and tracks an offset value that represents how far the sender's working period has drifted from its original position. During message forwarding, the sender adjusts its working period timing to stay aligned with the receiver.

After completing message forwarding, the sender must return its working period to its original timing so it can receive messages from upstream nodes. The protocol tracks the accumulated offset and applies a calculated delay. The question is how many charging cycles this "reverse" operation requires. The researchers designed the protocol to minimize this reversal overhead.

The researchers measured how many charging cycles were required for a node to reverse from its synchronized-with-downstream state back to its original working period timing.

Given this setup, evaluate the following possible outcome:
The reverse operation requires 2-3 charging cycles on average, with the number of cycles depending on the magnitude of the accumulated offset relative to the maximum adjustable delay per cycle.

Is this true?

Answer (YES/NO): NO